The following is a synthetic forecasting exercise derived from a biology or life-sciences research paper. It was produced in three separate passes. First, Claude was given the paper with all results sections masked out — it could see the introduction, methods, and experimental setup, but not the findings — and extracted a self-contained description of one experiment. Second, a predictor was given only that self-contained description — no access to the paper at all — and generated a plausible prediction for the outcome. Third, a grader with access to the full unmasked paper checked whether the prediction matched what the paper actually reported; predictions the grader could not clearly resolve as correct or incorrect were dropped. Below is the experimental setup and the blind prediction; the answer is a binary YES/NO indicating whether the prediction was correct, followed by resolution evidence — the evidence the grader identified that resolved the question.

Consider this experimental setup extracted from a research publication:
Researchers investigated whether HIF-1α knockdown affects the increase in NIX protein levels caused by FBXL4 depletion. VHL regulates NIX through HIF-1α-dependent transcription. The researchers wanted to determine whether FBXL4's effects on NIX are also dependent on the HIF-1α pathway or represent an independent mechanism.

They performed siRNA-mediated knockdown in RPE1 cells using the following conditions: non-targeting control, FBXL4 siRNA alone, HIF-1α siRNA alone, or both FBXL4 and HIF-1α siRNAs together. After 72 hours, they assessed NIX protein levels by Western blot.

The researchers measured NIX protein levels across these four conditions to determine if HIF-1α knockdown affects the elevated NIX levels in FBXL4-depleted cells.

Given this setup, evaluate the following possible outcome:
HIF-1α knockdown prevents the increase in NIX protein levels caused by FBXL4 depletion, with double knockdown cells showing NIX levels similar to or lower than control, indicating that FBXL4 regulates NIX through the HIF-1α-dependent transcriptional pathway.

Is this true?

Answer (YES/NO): NO